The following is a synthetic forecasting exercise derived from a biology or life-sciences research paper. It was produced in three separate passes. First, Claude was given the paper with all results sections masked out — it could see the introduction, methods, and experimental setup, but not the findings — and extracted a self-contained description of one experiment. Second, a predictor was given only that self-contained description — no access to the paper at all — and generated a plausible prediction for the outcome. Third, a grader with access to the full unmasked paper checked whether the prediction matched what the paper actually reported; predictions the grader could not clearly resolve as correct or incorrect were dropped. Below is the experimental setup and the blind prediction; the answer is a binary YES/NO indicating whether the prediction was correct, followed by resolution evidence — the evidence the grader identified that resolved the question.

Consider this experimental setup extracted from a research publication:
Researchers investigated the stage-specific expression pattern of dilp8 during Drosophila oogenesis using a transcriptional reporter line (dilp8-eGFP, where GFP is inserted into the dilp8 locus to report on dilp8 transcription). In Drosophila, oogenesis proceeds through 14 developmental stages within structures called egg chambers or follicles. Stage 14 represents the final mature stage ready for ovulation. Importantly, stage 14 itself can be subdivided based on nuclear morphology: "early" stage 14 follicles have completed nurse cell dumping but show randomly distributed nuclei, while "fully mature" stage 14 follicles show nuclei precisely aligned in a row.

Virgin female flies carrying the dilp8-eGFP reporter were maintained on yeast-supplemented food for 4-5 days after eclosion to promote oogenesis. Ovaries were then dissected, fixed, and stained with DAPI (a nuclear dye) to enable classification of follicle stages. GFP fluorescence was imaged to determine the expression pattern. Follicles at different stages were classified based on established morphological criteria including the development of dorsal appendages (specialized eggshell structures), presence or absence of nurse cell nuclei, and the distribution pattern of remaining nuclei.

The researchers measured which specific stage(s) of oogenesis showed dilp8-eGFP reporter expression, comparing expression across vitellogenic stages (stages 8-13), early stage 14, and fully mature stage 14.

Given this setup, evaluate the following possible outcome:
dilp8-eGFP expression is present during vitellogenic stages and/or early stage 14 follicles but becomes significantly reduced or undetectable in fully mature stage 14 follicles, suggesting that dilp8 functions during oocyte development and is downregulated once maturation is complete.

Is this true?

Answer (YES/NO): NO